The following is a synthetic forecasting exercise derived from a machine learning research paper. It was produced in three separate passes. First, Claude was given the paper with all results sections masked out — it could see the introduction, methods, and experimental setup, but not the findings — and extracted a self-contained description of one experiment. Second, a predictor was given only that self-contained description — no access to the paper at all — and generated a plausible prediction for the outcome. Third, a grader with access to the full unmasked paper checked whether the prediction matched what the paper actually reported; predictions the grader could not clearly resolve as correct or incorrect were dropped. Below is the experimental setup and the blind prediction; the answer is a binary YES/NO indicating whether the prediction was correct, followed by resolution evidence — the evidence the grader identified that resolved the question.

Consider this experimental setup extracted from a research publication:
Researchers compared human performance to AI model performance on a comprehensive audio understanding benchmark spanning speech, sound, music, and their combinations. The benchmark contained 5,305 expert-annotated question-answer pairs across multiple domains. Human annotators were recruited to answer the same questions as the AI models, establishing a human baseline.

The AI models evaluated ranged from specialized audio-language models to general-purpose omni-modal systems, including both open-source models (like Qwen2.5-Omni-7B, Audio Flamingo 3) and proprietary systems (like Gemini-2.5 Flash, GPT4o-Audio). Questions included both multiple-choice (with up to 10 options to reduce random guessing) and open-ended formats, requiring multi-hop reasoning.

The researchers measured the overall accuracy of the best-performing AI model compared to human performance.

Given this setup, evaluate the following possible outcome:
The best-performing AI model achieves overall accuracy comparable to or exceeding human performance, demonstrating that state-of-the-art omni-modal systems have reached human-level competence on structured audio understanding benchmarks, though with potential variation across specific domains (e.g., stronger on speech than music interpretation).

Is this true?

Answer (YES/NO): NO